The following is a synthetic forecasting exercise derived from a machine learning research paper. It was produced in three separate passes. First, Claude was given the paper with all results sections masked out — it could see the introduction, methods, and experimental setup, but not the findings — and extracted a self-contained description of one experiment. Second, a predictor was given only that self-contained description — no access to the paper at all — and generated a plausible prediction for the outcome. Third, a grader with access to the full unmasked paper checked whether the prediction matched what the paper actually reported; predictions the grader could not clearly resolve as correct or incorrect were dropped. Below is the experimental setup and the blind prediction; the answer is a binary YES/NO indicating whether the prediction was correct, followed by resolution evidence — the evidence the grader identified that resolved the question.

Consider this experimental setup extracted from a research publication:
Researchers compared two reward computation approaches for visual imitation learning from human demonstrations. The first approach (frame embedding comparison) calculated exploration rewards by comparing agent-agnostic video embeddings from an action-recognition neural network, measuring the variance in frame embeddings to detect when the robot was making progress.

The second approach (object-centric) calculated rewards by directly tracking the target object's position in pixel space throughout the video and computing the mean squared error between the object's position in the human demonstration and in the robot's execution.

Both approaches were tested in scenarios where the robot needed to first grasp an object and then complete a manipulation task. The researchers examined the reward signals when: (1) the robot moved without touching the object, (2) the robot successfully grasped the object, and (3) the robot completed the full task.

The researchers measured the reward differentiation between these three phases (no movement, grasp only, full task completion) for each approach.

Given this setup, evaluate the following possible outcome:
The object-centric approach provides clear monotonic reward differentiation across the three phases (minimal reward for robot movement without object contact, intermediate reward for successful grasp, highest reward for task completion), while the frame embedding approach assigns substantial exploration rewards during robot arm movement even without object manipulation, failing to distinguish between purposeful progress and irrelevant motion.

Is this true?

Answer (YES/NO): YES